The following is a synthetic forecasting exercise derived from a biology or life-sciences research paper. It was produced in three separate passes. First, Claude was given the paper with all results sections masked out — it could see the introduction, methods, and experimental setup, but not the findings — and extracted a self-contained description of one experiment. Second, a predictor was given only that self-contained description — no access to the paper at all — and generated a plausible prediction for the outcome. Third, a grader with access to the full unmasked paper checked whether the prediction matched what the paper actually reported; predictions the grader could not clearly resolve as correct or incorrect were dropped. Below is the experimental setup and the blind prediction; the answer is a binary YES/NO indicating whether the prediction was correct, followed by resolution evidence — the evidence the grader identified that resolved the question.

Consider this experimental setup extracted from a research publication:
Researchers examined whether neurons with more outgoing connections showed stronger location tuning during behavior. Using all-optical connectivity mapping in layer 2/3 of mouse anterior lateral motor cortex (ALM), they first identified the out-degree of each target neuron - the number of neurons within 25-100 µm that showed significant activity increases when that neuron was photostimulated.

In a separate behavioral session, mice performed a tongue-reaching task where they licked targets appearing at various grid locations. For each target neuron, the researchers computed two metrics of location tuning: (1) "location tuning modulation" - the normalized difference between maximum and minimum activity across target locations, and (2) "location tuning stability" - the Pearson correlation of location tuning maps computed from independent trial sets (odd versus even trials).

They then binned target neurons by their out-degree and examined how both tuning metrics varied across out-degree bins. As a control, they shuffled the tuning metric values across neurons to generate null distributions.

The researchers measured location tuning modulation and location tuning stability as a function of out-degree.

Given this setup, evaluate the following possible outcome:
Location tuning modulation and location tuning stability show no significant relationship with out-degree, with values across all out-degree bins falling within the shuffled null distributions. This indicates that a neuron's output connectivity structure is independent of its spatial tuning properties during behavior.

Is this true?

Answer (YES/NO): NO